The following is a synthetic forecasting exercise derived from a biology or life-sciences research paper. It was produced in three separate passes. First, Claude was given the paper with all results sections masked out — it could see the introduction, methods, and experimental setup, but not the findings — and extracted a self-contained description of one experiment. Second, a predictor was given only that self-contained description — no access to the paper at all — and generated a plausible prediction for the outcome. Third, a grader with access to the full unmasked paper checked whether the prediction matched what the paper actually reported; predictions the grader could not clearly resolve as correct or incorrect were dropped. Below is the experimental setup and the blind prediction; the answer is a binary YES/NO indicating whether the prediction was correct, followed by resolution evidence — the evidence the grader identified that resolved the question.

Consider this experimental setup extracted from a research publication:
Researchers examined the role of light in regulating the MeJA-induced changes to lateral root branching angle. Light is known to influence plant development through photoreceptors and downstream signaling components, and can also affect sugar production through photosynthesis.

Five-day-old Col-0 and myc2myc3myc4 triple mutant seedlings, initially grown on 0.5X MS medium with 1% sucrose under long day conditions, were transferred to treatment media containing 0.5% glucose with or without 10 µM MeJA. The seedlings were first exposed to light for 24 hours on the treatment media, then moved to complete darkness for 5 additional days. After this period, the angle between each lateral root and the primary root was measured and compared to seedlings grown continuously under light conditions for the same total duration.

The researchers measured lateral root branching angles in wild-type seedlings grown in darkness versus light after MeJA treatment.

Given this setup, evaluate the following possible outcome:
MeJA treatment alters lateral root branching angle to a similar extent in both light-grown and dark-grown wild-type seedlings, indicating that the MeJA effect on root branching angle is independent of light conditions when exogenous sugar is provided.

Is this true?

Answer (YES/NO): NO